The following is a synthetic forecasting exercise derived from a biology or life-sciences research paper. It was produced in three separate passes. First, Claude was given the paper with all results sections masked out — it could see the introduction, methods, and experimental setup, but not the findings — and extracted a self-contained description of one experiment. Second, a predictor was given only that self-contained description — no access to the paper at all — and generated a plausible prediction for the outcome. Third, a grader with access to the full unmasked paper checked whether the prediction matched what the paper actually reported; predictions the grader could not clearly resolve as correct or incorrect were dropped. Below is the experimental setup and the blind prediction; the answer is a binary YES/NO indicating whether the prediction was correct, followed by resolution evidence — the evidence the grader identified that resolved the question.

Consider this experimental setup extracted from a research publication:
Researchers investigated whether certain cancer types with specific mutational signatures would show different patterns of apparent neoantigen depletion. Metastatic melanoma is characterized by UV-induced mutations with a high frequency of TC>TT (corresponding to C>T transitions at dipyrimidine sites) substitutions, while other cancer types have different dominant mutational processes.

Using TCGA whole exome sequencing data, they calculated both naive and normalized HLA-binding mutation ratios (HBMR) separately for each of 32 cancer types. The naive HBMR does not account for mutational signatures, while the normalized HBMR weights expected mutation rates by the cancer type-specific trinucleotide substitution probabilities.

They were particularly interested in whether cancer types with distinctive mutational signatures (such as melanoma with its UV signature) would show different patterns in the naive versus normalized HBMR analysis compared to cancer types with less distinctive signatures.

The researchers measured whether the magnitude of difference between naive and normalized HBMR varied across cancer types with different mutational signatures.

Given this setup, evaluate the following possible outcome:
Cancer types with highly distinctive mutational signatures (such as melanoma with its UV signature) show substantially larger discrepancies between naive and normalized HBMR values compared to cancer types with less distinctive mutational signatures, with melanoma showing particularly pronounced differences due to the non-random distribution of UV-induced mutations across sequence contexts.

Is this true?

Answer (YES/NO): YES